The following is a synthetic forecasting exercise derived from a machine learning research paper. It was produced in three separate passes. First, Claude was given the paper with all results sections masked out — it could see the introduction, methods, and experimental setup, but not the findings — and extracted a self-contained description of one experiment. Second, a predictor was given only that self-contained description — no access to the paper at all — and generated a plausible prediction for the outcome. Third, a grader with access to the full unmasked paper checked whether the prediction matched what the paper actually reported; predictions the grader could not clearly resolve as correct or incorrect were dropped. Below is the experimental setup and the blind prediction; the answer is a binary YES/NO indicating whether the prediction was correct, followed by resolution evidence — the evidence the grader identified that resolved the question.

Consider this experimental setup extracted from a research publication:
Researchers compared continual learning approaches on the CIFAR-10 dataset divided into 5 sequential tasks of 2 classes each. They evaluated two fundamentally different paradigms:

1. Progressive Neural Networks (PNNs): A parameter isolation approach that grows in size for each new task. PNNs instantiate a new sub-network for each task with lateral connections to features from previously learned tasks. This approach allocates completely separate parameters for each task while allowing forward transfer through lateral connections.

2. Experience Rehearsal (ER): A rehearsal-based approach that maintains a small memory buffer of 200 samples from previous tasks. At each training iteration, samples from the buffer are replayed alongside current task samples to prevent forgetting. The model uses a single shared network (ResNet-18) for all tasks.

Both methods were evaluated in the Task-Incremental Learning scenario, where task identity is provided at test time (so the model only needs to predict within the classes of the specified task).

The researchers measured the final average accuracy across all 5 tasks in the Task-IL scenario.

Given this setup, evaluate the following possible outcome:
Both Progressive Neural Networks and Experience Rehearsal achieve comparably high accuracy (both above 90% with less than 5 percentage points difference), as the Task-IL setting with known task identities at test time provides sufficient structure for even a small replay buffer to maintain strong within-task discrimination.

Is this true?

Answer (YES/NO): YES